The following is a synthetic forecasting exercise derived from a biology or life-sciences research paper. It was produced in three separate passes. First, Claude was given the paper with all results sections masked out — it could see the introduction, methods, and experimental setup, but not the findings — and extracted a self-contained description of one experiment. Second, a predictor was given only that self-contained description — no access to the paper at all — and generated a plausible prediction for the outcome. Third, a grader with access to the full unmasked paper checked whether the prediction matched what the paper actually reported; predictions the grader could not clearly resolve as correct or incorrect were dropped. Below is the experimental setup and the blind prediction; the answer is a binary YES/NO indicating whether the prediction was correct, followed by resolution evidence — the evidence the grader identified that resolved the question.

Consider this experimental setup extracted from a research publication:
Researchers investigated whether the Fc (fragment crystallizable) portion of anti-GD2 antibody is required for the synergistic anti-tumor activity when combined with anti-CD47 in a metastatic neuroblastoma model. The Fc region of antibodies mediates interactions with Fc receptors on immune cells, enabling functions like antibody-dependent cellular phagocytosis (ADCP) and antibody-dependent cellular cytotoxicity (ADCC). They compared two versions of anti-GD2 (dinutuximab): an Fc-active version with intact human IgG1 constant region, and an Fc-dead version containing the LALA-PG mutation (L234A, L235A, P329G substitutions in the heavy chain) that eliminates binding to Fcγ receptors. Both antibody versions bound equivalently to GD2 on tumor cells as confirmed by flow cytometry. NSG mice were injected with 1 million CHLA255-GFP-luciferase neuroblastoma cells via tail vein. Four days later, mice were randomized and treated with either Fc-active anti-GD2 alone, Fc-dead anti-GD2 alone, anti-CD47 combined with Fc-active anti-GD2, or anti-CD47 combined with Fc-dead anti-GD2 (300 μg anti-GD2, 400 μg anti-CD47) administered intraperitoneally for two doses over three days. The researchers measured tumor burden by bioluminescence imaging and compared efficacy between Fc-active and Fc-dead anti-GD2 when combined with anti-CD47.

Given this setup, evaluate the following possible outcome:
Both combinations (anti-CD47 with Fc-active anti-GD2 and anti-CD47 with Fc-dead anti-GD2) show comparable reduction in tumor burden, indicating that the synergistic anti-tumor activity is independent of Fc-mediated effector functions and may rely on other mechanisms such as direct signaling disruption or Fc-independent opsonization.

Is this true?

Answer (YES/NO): YES